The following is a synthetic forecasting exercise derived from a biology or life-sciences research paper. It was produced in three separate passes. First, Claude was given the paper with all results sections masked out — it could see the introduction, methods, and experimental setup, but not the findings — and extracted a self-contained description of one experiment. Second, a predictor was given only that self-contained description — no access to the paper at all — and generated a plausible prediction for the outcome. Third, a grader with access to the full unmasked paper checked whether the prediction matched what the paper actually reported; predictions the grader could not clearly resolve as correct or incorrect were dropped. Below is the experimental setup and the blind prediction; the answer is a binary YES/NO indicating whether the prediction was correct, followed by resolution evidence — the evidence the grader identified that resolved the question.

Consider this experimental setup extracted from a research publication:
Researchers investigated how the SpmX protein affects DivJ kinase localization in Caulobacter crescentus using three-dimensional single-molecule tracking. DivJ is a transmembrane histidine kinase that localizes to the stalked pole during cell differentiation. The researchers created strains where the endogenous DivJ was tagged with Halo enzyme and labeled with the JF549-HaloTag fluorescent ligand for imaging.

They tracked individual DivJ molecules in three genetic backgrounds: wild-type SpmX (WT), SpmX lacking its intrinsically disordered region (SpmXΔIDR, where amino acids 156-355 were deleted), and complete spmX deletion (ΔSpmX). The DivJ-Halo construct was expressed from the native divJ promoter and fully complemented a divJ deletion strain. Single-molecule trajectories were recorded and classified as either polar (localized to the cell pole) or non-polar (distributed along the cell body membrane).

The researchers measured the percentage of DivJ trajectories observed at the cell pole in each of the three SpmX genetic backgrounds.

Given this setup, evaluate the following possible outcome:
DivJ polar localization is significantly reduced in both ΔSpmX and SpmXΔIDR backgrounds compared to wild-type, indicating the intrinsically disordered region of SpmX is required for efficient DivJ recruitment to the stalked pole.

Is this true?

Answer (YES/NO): YES